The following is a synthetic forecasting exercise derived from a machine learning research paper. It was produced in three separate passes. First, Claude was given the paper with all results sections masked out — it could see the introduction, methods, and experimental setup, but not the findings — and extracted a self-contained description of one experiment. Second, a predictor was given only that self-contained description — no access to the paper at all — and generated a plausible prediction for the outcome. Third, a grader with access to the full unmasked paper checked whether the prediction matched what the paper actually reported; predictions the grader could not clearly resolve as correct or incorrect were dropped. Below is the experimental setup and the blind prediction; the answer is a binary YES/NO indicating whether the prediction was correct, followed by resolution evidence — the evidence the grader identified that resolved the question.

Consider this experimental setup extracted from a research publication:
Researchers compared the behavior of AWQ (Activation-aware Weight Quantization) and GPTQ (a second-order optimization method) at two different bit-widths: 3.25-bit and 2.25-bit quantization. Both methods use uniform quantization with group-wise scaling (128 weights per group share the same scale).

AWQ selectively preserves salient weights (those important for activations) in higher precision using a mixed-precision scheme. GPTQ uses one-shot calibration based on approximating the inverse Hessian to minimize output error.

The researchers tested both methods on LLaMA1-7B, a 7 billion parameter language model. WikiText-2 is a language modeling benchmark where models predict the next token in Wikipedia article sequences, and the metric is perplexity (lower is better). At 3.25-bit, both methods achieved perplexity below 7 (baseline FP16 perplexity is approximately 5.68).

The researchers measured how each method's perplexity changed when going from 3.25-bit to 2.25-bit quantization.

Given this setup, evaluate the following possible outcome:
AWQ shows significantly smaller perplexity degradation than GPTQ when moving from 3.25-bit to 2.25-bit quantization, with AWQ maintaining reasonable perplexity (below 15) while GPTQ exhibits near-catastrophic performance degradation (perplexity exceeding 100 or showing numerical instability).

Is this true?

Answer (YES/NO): NO